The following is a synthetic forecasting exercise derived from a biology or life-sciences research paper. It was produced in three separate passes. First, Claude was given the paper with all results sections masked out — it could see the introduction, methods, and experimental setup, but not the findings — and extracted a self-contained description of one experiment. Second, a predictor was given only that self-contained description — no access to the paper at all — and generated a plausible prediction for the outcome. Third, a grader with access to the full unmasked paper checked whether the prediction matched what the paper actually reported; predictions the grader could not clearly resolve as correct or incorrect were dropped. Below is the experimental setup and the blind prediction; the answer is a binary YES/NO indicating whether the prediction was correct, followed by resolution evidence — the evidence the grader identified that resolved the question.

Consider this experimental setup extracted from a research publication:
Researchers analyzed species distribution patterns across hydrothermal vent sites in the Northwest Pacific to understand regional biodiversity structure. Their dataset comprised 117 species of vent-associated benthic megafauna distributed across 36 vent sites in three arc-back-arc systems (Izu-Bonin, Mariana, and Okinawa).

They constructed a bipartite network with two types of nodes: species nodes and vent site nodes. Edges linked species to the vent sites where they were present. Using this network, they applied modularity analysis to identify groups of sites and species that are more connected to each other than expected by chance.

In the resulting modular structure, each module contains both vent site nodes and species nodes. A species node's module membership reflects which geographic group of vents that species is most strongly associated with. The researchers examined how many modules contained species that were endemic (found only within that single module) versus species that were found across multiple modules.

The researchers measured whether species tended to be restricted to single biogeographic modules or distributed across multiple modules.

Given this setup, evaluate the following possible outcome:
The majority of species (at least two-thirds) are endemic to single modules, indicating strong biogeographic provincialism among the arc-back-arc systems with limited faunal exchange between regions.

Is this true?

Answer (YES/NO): NO